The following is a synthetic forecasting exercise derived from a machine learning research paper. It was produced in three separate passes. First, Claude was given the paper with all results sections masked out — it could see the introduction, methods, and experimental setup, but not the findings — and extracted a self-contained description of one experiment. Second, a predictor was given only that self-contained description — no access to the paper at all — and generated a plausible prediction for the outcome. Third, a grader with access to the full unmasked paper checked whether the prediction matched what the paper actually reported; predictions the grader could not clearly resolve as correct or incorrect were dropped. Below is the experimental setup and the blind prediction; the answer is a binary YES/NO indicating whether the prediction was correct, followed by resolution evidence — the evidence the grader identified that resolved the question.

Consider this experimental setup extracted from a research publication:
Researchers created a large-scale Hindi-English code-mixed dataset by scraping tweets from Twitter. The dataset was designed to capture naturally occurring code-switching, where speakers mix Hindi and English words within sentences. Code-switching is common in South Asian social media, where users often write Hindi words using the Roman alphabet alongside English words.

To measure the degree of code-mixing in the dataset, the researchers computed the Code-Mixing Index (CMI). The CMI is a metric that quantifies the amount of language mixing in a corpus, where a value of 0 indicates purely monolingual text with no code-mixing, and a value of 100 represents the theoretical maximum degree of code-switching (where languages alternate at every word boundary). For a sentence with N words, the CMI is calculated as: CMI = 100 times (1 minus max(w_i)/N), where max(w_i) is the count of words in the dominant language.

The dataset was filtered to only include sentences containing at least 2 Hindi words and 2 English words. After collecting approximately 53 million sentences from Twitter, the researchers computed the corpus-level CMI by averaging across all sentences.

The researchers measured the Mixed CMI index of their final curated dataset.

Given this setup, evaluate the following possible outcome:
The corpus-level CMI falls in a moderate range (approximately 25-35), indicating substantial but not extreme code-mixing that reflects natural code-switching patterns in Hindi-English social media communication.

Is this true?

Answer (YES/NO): YES